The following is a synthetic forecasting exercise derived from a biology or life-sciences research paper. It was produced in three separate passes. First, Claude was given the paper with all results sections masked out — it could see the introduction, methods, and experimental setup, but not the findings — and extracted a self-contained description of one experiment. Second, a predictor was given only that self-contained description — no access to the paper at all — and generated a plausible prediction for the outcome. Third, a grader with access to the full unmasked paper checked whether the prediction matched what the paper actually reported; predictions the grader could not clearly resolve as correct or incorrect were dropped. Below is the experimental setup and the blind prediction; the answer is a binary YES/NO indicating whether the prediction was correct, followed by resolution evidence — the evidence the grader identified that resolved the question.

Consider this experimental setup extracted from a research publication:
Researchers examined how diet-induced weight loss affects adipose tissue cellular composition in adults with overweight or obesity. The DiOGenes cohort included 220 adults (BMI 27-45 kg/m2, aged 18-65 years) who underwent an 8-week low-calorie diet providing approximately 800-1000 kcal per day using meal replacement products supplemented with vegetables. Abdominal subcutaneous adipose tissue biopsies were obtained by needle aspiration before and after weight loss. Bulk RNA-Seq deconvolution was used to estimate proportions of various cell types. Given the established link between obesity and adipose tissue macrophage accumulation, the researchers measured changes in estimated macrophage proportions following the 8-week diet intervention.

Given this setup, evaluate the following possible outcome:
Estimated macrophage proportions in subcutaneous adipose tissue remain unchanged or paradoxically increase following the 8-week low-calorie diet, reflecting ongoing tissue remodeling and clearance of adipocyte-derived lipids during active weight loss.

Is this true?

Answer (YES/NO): YES